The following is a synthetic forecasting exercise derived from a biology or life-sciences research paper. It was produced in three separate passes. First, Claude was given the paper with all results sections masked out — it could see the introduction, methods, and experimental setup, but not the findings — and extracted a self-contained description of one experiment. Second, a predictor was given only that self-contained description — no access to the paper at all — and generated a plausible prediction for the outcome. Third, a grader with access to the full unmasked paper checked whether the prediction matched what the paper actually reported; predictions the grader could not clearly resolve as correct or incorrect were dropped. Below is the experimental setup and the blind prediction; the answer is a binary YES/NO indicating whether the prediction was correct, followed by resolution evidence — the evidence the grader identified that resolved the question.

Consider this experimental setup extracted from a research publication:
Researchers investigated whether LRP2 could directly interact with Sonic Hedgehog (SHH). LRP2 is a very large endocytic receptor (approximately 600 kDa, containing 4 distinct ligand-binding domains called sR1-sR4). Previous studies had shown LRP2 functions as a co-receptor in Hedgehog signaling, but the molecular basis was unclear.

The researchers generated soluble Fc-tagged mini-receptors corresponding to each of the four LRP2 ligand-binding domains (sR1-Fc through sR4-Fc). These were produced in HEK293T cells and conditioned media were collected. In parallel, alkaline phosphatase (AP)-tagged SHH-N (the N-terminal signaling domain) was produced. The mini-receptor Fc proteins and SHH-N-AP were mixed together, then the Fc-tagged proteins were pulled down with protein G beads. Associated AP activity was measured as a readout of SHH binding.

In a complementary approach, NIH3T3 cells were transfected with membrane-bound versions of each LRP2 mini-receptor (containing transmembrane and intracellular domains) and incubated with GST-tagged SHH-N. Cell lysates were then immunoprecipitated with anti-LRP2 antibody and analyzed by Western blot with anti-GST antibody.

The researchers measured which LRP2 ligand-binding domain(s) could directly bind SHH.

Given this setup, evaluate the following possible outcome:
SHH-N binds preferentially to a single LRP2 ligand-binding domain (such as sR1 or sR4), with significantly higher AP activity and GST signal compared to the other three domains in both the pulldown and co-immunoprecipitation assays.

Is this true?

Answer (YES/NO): NO